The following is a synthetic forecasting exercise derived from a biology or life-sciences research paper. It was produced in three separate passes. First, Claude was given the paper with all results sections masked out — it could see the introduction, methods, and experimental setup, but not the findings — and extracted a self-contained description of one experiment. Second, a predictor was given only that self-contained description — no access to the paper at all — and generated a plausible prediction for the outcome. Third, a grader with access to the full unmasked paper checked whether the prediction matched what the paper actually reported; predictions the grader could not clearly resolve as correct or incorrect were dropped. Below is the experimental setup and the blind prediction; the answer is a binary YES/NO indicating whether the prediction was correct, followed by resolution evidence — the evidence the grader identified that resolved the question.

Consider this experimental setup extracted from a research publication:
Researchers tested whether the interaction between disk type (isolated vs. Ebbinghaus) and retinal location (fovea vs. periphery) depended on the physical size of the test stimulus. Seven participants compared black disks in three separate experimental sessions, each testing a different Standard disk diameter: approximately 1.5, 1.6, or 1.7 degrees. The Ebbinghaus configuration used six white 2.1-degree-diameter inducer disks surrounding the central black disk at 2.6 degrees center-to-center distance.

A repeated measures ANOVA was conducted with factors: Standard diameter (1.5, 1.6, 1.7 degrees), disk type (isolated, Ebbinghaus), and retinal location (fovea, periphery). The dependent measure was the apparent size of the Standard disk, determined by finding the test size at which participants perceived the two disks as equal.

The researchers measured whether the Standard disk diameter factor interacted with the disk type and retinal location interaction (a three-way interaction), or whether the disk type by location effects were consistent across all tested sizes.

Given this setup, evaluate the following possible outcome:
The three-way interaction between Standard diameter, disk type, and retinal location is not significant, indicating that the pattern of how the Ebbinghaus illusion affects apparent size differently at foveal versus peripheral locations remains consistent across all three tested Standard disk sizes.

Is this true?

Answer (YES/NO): YES